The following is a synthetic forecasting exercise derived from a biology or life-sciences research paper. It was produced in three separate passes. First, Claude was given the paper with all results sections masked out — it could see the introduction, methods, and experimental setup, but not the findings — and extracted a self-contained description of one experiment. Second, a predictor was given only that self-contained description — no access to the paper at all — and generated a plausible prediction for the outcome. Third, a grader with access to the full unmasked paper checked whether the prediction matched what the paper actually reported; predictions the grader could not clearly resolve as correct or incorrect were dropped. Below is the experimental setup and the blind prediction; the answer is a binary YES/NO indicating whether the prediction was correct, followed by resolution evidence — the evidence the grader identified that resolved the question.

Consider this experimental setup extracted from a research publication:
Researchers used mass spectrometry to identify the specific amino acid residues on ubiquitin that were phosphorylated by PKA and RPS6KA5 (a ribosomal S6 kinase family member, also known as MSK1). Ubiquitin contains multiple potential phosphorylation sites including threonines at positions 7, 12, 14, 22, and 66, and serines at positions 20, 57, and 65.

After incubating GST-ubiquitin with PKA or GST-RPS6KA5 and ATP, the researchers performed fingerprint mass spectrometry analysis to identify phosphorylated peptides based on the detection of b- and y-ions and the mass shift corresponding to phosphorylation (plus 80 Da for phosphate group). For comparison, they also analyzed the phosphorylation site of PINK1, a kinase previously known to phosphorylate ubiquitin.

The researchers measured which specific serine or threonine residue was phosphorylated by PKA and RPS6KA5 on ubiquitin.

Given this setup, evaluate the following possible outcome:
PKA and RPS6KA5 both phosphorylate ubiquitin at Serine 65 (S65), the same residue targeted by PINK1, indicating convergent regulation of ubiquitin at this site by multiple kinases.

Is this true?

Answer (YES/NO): NO